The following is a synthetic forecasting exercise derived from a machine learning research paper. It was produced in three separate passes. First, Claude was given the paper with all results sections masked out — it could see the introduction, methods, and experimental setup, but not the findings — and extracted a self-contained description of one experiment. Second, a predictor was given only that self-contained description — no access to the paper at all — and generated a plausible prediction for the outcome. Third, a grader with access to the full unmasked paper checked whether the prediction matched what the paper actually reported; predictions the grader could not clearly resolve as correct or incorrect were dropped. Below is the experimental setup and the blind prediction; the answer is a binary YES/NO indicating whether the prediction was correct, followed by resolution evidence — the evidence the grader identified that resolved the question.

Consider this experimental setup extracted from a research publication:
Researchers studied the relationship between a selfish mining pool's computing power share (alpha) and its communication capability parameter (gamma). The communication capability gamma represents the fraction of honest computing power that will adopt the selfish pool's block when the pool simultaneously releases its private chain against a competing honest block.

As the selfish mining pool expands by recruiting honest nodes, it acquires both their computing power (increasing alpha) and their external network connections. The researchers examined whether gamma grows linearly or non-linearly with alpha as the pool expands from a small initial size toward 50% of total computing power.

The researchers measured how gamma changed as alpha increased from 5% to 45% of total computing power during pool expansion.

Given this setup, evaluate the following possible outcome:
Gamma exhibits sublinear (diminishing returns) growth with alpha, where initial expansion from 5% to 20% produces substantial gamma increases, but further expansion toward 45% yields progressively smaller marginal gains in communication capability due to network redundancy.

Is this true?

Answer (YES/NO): YES